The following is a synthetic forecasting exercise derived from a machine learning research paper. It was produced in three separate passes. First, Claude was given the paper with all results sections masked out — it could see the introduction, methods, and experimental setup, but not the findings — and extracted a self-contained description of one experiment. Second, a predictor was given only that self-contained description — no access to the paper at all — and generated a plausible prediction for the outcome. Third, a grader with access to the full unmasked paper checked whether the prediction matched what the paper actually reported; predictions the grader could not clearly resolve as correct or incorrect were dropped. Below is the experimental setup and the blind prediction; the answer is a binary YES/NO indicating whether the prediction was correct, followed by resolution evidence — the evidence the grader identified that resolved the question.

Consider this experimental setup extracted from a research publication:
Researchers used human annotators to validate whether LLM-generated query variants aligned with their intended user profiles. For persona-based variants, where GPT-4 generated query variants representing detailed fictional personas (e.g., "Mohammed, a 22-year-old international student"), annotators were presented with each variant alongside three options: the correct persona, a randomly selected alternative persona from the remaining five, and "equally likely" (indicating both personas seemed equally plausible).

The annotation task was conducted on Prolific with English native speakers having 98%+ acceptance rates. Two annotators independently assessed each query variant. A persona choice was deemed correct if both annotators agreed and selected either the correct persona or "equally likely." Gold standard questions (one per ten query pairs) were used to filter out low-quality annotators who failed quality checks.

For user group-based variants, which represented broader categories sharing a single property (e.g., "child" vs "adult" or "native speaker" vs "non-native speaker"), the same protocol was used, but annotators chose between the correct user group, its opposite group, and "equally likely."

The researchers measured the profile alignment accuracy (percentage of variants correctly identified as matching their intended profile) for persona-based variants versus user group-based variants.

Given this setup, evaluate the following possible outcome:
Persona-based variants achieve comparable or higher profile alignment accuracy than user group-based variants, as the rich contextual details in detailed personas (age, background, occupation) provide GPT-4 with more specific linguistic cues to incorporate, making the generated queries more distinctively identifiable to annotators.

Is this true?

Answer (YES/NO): NO